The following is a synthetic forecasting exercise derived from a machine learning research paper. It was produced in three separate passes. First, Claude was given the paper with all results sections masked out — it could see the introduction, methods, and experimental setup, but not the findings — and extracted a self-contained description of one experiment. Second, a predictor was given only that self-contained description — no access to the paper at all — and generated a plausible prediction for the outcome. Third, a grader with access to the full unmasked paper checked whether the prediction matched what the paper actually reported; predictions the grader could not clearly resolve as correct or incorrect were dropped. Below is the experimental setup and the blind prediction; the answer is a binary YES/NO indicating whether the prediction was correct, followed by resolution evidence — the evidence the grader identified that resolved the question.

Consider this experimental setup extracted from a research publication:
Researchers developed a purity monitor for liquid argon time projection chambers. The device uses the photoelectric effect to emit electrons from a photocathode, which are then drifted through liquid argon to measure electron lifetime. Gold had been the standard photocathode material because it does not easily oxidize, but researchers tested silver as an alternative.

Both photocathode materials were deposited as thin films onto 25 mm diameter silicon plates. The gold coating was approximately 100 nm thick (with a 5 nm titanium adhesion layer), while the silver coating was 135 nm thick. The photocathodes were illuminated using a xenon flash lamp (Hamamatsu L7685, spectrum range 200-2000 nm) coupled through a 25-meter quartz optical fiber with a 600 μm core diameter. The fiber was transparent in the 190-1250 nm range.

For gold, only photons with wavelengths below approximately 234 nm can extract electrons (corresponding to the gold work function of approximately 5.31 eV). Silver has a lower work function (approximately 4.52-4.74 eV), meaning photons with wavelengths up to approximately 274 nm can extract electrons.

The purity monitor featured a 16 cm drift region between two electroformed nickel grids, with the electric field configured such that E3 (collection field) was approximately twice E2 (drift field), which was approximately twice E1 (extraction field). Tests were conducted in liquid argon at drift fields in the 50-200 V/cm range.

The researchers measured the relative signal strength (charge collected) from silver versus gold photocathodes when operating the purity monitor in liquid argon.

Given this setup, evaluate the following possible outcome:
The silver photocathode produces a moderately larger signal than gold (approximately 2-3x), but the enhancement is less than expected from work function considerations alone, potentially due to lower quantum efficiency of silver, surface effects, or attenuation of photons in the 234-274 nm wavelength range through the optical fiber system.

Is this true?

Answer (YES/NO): YES